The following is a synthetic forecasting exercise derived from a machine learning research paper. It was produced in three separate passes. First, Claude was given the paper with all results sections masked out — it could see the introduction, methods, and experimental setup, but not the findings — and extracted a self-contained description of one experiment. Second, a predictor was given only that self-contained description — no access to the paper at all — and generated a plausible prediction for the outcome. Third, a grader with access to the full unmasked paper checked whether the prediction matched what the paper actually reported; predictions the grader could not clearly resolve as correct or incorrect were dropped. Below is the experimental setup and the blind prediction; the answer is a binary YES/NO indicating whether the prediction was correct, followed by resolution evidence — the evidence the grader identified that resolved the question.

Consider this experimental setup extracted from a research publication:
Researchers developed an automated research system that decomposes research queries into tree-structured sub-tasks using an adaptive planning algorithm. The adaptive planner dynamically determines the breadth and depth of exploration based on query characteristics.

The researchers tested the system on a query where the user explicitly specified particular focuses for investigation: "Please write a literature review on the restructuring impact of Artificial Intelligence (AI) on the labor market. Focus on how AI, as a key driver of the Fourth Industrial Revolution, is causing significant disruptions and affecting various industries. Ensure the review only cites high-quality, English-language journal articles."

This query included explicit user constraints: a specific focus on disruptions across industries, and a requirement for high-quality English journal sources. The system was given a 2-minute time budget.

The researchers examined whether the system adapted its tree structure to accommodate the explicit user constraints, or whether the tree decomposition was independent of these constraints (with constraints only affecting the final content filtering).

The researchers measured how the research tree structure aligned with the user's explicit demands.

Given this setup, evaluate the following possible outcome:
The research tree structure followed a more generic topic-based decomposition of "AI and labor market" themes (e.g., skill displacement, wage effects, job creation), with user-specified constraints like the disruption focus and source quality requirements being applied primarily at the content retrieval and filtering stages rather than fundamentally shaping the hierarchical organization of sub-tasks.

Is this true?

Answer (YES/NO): NO